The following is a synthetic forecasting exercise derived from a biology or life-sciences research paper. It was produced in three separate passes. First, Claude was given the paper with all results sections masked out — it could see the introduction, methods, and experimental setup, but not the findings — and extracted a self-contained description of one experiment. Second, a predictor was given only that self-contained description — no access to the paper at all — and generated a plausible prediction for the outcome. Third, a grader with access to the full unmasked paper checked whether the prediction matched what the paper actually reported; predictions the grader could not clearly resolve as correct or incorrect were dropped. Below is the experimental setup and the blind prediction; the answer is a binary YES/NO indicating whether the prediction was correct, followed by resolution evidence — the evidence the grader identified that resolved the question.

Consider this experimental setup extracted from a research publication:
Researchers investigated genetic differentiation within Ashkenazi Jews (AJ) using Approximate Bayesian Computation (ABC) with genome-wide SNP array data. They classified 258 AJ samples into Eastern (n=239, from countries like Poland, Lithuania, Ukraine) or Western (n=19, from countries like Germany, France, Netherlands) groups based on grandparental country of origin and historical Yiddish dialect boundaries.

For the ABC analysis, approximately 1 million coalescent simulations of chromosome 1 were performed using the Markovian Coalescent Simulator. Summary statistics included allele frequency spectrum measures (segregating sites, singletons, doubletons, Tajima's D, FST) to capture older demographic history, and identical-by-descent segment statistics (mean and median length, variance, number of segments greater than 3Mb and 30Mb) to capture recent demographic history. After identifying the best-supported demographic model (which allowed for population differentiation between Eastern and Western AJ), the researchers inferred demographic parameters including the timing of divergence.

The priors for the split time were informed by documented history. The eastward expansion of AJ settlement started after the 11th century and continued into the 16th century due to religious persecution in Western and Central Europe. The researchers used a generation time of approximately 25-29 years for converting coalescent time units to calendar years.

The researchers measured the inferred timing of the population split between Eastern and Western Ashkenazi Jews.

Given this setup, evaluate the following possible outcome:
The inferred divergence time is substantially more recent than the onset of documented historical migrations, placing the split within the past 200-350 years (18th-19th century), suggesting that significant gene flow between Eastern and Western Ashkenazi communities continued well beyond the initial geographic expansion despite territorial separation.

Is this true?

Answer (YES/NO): NO